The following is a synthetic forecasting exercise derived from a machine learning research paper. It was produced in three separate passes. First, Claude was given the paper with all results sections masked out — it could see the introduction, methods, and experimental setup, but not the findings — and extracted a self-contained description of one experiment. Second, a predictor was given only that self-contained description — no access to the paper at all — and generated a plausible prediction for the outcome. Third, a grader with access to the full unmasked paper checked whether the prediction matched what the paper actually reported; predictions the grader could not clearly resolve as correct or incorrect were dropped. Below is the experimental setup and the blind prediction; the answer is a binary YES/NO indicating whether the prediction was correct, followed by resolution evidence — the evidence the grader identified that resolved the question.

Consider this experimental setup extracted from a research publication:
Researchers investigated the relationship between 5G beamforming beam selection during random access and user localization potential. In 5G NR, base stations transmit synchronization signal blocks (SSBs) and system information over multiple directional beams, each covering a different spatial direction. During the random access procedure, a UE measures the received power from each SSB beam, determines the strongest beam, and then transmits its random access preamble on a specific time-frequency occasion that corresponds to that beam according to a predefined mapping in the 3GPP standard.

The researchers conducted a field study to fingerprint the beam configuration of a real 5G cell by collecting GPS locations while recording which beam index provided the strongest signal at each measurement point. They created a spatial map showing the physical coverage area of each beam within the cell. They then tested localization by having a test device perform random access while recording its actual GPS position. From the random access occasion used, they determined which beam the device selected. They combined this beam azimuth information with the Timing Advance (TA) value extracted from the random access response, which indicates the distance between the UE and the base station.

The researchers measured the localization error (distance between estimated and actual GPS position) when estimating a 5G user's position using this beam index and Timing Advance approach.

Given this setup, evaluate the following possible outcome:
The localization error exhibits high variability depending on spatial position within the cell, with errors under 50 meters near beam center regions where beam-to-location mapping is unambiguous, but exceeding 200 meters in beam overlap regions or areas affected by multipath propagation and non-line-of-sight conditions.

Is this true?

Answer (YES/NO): NO